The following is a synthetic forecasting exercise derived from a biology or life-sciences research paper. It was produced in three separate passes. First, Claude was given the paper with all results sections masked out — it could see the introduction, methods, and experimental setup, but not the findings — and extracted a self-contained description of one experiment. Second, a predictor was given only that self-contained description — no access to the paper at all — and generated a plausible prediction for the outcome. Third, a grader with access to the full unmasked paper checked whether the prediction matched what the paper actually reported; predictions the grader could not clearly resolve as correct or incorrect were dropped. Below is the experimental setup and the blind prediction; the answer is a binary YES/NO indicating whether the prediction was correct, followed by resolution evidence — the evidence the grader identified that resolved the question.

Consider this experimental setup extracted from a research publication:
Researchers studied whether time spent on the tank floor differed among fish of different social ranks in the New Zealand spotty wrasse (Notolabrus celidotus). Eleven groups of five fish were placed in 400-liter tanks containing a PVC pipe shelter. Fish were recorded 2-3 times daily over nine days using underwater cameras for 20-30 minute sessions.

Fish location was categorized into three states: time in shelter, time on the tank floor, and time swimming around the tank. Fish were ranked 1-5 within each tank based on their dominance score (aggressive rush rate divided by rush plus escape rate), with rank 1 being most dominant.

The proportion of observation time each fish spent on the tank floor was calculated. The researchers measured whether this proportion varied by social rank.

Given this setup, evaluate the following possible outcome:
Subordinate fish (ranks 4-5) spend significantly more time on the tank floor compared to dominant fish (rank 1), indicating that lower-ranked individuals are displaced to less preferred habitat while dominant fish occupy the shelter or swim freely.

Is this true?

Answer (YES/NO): YES